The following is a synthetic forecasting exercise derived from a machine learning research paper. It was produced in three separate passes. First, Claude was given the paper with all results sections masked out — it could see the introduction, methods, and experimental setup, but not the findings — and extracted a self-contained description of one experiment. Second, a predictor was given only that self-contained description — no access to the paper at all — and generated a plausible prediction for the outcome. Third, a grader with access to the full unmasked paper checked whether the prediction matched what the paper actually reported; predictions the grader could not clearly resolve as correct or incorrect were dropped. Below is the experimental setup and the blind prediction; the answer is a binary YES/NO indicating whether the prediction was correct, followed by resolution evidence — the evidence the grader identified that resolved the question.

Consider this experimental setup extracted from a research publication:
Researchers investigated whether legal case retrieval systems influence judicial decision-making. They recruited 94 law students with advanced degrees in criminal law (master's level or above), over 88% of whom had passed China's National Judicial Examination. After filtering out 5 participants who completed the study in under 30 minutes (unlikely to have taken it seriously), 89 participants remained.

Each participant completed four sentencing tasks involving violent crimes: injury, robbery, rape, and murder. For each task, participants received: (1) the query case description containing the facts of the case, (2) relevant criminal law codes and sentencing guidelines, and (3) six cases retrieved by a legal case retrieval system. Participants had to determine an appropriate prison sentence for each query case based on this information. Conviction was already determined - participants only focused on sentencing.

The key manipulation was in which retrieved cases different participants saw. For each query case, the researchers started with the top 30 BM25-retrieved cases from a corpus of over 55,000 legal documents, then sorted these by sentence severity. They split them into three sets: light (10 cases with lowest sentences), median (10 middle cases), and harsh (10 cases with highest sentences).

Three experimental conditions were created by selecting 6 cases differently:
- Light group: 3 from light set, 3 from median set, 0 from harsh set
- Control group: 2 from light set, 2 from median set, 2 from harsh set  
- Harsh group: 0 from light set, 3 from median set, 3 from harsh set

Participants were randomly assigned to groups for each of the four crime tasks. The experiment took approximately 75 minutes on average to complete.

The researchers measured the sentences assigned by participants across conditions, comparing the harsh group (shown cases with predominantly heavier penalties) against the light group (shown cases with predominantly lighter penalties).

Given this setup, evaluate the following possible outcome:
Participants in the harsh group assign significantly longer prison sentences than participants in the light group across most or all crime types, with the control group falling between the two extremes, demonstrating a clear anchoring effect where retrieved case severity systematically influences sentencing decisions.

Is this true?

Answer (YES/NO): NO